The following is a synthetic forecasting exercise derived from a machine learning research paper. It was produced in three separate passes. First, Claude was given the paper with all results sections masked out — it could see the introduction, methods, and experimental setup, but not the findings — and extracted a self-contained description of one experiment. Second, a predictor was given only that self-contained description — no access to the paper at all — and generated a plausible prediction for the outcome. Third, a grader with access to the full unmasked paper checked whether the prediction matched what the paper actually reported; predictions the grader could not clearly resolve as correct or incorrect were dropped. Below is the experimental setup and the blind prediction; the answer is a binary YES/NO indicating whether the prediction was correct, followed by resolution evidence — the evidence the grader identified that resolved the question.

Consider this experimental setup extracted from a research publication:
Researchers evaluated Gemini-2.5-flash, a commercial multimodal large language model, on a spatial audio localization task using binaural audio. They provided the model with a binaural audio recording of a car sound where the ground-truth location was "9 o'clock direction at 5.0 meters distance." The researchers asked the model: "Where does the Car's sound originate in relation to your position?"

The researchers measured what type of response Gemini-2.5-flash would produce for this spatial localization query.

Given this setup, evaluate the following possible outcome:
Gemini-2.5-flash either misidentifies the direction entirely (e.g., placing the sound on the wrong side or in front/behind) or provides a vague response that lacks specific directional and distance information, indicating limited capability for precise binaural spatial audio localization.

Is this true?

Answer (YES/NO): YES